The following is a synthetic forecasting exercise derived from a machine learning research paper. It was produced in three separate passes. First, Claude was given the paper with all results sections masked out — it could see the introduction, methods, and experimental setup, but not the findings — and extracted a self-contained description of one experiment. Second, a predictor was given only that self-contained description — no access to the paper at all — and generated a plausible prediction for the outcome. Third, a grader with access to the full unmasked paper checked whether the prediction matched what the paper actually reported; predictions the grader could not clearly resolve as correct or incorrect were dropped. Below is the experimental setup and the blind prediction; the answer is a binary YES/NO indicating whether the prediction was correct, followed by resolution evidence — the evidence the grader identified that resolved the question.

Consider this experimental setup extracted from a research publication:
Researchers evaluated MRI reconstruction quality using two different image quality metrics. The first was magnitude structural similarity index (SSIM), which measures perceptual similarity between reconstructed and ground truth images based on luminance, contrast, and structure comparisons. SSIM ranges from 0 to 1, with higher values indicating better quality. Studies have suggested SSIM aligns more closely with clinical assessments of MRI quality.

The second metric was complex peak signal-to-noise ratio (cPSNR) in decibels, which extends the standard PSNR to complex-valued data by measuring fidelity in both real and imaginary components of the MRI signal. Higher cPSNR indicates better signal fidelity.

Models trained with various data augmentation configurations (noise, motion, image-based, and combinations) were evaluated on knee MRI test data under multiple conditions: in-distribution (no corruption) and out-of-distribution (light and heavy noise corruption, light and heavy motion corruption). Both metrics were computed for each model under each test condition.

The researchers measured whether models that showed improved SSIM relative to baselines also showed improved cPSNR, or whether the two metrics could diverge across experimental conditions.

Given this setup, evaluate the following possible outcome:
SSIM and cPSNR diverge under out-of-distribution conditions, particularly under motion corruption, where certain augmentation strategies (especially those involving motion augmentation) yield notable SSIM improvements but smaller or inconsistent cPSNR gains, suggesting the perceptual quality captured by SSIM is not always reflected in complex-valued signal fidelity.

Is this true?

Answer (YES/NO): NO